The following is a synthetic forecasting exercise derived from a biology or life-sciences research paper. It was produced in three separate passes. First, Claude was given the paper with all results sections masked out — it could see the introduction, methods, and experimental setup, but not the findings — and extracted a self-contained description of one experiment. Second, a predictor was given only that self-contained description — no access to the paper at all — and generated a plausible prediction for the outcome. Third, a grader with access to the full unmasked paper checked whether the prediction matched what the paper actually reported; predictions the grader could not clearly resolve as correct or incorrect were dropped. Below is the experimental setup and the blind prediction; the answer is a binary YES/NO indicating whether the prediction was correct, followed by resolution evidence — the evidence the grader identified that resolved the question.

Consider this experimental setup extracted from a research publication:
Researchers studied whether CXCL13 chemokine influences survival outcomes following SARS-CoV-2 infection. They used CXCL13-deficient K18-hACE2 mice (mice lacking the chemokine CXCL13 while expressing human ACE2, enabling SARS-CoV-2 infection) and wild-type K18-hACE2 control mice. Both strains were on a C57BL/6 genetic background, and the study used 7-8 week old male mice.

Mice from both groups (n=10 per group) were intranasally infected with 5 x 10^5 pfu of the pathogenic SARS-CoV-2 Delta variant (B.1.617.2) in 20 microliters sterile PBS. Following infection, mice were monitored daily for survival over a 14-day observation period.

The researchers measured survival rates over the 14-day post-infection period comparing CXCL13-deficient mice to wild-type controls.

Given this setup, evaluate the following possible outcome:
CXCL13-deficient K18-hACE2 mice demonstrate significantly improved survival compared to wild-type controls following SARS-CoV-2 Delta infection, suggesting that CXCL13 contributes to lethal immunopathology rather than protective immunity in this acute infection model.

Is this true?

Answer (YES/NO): NO